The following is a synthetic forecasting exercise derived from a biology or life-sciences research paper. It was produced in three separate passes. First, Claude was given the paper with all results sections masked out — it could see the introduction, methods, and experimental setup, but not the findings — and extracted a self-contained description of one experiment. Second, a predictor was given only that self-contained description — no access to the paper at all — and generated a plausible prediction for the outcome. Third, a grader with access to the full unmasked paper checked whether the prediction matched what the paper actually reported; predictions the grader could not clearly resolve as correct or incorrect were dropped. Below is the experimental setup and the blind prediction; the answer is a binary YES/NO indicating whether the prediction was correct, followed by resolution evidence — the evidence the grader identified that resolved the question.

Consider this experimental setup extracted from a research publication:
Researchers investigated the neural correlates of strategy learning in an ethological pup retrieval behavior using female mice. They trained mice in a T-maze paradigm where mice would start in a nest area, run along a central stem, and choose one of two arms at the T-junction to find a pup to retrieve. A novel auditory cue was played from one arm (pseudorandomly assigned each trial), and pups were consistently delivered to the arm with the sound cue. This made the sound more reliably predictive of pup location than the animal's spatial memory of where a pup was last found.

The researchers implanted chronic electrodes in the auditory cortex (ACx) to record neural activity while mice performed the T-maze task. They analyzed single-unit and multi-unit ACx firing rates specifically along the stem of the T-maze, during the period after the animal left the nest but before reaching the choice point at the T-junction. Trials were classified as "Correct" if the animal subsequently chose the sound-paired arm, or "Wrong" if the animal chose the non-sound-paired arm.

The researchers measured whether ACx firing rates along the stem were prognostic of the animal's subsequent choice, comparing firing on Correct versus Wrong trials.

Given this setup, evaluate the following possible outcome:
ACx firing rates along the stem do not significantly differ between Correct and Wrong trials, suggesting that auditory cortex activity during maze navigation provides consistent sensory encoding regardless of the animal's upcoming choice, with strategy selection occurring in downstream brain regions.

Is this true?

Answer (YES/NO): NO